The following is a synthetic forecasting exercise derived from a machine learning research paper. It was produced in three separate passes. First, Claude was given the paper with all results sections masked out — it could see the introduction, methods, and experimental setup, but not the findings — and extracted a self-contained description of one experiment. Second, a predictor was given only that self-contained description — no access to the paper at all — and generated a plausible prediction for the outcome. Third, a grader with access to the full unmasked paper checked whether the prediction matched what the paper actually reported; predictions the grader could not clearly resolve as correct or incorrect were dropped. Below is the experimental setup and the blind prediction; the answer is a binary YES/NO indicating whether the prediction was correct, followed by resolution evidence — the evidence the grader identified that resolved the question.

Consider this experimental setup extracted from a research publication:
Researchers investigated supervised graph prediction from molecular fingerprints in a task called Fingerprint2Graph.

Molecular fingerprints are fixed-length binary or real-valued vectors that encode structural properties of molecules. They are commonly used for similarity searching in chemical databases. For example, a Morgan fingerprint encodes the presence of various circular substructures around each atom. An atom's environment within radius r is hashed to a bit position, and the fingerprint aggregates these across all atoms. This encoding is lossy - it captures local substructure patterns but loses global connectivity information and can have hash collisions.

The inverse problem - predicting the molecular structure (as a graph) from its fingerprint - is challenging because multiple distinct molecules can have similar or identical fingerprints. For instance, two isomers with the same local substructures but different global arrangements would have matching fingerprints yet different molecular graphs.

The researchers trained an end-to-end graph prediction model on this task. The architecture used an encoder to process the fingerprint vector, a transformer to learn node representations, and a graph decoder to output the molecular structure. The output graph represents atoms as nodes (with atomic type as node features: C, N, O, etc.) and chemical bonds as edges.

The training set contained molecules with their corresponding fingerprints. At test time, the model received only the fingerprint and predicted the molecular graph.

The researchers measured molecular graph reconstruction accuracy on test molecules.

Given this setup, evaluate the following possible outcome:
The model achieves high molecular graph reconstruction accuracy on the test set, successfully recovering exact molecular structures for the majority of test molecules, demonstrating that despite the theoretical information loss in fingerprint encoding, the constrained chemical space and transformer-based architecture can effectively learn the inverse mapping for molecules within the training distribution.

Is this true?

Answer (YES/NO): NO